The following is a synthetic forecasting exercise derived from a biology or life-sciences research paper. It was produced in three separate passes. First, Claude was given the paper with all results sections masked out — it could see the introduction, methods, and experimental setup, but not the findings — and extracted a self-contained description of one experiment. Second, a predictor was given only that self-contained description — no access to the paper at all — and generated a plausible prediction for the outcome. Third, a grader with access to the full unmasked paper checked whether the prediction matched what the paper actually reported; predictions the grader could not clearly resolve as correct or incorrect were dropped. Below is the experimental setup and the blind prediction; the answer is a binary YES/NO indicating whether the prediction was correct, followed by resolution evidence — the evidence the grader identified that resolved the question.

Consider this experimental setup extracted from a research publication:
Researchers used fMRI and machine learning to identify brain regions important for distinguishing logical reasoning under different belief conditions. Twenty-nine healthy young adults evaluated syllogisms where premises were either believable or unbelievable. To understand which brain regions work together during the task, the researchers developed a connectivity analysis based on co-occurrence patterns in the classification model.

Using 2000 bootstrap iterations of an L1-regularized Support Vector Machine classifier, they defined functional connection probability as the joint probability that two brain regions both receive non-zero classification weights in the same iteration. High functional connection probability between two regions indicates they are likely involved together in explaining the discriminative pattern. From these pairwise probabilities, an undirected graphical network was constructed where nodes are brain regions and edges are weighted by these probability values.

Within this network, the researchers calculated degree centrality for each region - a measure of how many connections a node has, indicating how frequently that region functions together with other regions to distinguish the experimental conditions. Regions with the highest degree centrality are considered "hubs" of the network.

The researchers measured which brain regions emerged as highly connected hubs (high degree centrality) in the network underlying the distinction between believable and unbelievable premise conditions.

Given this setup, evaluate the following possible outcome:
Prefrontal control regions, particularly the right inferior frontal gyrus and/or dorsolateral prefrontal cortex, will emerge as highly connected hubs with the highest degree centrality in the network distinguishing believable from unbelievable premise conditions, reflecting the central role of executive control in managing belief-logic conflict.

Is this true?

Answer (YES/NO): NO